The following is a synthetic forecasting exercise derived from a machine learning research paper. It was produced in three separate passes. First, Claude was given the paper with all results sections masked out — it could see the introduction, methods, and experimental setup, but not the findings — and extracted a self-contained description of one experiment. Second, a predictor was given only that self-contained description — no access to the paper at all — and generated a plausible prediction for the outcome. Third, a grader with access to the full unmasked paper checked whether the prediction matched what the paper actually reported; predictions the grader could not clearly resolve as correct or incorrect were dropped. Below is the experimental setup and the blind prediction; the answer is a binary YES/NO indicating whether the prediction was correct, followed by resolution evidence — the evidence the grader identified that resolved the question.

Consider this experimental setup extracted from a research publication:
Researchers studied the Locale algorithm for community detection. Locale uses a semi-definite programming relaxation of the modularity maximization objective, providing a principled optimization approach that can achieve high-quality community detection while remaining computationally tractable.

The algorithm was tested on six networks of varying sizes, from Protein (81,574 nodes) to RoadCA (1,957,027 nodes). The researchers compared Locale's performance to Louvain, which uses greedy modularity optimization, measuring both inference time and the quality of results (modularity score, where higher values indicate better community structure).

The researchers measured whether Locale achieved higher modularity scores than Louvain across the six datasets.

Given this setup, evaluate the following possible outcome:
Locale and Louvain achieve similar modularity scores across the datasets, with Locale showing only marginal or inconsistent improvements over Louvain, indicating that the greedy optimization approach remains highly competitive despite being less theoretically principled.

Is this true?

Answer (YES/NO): NO